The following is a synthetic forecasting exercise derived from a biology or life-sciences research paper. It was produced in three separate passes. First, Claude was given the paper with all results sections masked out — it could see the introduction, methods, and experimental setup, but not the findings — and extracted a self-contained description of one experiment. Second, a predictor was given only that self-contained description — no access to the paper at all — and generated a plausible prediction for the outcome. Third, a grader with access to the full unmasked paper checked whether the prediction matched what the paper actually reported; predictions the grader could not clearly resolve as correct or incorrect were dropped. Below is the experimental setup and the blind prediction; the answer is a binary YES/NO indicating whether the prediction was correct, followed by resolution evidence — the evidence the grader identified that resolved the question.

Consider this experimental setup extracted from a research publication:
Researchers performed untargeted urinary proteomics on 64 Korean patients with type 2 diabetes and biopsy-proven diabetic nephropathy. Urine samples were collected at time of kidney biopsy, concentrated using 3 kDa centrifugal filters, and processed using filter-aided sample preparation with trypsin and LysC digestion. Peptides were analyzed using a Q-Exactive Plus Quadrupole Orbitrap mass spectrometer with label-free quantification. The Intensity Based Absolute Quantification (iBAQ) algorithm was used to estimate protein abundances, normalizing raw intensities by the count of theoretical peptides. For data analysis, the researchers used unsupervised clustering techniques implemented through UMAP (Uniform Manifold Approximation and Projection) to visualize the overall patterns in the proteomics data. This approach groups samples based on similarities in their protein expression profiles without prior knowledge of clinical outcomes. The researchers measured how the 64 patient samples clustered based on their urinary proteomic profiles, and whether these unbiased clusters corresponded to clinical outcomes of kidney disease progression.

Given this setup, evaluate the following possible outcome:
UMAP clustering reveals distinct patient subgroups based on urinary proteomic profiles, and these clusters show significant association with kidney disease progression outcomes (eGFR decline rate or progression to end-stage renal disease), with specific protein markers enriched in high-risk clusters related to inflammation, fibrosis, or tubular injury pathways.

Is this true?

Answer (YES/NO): NO